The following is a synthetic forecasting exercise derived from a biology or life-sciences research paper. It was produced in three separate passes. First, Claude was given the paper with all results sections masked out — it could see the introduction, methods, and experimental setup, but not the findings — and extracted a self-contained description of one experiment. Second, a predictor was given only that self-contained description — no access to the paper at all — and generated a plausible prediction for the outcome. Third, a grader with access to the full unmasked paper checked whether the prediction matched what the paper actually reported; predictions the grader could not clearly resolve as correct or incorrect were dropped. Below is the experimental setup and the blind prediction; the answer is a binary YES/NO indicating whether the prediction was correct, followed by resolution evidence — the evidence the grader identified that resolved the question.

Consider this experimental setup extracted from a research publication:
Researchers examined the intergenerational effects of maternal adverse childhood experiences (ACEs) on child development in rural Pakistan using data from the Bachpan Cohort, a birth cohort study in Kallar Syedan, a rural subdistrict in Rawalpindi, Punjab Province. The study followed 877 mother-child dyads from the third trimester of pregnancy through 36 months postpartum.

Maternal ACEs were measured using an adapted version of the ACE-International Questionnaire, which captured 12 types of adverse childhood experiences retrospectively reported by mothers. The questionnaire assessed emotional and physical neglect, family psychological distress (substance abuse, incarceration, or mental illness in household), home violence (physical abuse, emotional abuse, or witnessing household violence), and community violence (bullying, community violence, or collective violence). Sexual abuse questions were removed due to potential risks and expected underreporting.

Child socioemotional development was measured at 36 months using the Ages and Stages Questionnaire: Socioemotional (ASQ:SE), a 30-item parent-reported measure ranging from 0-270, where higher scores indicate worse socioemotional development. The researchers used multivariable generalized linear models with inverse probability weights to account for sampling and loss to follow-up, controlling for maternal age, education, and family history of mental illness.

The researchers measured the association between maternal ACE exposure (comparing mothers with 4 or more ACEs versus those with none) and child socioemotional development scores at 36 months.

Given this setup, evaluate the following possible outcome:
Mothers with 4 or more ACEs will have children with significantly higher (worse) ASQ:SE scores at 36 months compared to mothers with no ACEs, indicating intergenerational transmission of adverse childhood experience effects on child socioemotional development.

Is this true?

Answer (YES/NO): YES